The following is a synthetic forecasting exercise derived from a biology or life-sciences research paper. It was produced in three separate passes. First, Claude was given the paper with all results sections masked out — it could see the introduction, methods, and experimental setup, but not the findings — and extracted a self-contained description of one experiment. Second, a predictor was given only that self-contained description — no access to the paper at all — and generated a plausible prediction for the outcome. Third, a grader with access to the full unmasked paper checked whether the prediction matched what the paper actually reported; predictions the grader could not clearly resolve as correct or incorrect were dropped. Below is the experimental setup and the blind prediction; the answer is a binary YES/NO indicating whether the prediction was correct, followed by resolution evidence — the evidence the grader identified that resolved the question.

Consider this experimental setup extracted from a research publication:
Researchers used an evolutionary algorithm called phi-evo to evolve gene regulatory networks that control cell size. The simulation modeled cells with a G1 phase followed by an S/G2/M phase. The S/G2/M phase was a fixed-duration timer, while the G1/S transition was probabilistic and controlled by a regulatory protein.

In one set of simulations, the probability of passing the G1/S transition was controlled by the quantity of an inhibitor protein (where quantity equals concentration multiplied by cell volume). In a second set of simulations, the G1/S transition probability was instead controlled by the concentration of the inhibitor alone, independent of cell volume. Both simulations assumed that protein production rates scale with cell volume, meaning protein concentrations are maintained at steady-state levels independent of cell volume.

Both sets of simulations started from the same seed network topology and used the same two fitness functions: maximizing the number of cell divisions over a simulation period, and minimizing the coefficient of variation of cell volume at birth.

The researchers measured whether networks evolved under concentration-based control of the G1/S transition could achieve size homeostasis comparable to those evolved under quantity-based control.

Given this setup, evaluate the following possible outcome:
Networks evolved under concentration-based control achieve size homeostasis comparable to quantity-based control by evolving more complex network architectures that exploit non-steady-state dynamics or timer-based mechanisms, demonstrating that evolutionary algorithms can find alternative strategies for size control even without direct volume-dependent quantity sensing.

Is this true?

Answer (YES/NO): NO